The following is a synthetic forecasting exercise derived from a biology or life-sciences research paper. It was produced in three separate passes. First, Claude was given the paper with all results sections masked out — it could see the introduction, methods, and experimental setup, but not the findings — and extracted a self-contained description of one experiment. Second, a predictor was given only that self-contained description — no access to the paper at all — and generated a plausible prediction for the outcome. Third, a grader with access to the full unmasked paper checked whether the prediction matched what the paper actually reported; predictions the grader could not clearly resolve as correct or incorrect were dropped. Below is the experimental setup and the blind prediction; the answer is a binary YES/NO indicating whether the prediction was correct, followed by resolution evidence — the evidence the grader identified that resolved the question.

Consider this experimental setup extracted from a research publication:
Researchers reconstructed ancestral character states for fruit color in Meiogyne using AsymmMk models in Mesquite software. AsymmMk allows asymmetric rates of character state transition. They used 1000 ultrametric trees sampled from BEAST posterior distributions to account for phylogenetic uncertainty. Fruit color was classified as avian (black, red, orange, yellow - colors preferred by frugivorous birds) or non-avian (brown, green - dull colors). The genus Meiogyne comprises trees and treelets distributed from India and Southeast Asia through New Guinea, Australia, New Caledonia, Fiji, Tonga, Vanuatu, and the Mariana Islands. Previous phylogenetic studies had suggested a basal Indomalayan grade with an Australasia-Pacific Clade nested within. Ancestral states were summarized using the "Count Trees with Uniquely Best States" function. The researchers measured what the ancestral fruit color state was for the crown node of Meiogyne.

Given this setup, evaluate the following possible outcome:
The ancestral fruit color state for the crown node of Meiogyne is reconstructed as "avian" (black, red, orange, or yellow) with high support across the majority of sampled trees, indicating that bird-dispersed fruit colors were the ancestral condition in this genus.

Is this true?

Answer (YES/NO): NO